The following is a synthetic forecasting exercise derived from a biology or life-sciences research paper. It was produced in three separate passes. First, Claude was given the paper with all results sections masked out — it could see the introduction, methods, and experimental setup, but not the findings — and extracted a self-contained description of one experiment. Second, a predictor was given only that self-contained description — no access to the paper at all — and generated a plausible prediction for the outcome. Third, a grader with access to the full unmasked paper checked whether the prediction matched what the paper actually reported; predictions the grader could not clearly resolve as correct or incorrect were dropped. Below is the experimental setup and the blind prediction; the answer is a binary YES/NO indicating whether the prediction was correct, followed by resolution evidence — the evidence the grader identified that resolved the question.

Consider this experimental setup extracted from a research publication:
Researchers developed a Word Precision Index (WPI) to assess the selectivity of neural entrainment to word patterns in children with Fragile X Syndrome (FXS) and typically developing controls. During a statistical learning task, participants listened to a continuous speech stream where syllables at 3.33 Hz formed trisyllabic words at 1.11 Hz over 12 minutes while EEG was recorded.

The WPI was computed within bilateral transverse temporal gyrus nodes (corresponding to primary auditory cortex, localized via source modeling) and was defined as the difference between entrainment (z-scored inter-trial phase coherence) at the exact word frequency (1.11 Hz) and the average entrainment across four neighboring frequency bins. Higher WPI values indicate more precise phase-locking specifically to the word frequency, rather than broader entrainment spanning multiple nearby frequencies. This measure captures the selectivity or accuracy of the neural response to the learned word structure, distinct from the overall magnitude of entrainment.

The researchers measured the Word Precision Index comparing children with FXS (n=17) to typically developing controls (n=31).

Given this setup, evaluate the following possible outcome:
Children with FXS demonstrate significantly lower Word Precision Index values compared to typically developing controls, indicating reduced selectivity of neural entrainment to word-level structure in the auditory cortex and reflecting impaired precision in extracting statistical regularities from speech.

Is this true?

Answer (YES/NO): YES